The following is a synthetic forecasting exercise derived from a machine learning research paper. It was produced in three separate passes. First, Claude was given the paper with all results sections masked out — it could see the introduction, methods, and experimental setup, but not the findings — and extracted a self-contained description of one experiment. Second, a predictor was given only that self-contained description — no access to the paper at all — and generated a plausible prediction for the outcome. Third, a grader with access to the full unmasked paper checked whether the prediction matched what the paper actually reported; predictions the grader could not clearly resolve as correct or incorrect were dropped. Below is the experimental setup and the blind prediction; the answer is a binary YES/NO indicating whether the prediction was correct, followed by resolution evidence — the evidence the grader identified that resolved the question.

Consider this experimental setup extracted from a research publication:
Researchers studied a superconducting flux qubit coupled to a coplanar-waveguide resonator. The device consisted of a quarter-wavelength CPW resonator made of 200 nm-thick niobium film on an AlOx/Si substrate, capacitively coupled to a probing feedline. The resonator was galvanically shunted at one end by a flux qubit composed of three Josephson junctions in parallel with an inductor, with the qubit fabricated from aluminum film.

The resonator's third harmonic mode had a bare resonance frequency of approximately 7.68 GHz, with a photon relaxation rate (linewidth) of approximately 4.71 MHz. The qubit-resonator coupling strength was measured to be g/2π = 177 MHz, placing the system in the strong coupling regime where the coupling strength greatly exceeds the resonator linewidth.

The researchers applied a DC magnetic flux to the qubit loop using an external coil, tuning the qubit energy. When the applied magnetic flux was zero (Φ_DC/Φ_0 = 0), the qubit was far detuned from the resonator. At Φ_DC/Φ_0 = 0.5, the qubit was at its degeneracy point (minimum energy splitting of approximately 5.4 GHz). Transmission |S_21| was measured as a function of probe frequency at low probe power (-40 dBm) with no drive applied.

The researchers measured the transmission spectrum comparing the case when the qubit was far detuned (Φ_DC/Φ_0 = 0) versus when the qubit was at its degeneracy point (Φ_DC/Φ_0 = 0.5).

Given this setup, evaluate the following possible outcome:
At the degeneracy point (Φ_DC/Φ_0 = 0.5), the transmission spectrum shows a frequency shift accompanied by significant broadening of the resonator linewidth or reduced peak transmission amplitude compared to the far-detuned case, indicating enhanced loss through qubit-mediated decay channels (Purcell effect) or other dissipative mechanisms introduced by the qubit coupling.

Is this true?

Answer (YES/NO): NO